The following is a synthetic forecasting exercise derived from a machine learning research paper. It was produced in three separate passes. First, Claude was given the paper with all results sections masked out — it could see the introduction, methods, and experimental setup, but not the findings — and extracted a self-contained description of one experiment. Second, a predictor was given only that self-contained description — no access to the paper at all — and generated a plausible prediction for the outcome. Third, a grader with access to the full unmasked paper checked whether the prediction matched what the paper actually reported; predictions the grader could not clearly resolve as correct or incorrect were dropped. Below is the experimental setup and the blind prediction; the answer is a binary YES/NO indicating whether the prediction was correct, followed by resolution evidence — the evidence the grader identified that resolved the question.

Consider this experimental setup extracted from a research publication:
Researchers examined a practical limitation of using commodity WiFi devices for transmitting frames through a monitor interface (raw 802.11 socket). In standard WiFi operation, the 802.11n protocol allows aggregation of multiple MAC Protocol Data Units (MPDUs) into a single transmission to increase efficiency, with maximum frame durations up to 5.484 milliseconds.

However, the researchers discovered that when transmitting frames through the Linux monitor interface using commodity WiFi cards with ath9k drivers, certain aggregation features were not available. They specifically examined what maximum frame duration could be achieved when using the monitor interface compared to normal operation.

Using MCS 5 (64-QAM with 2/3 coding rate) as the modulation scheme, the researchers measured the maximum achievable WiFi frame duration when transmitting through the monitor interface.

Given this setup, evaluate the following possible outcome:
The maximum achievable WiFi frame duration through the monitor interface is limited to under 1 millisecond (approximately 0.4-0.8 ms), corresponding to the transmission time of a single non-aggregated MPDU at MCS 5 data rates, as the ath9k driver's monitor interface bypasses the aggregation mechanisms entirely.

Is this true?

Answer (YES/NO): YES